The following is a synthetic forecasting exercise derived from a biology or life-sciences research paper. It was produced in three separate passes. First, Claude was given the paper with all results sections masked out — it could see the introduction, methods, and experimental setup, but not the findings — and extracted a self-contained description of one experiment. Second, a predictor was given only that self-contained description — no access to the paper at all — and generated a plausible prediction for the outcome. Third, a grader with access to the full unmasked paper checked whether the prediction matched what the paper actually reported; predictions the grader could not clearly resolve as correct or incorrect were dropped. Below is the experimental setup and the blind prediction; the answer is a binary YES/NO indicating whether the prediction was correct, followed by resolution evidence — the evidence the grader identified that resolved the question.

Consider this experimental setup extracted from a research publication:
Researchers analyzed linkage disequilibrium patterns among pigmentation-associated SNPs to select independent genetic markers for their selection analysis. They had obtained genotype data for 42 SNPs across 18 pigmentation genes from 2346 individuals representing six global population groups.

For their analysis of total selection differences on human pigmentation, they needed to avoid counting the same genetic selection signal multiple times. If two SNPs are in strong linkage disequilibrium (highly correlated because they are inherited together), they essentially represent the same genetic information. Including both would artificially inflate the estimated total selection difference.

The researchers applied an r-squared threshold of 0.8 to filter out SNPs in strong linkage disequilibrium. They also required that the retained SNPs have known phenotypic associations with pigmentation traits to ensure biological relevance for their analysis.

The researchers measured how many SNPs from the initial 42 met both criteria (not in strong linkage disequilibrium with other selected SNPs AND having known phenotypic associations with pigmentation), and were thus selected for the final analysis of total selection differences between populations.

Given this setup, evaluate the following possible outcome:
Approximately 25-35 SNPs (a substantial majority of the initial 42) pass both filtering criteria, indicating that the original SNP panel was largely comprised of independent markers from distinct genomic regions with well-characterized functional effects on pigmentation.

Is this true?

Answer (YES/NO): YES